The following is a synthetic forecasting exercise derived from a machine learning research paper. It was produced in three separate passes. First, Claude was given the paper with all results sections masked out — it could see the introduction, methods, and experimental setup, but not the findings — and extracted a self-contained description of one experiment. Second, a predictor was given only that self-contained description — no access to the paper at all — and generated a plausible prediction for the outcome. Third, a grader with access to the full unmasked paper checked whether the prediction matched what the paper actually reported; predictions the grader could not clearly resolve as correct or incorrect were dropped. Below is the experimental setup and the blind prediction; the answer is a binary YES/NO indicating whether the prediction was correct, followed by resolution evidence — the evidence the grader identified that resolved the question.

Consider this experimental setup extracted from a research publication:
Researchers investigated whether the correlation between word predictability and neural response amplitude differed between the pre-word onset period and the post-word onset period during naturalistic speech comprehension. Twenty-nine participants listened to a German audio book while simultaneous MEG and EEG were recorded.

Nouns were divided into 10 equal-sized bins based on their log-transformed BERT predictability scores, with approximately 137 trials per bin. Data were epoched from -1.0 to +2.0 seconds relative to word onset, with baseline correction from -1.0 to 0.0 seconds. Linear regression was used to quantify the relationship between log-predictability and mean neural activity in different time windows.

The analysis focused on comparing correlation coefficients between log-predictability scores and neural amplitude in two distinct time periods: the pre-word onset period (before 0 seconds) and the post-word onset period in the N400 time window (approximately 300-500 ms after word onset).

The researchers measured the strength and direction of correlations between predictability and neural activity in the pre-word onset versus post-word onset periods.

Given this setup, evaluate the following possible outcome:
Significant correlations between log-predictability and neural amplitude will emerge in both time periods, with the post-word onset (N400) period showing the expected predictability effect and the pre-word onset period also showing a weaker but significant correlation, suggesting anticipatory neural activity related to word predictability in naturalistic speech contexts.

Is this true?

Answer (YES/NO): YES